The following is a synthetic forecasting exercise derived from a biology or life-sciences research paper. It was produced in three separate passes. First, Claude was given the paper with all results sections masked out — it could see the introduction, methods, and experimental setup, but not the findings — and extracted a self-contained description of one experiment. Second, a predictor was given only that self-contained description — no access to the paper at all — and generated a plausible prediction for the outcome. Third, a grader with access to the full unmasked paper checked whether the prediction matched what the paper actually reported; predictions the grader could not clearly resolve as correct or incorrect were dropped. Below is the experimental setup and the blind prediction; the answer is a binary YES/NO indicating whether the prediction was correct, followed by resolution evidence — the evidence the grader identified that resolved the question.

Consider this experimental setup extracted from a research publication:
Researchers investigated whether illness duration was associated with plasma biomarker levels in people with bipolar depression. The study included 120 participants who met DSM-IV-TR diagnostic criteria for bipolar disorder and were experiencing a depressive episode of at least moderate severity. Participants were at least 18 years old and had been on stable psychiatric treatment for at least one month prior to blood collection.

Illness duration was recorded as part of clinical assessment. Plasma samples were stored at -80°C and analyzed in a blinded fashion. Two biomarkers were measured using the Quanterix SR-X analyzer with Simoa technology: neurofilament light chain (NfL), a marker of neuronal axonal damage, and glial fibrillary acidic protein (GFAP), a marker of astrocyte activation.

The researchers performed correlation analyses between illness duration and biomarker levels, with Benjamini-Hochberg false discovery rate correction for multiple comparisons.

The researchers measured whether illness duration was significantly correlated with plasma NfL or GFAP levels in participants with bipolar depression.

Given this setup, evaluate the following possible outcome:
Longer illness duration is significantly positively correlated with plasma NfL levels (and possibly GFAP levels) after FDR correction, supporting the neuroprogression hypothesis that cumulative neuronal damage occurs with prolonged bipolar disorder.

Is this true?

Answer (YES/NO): YES